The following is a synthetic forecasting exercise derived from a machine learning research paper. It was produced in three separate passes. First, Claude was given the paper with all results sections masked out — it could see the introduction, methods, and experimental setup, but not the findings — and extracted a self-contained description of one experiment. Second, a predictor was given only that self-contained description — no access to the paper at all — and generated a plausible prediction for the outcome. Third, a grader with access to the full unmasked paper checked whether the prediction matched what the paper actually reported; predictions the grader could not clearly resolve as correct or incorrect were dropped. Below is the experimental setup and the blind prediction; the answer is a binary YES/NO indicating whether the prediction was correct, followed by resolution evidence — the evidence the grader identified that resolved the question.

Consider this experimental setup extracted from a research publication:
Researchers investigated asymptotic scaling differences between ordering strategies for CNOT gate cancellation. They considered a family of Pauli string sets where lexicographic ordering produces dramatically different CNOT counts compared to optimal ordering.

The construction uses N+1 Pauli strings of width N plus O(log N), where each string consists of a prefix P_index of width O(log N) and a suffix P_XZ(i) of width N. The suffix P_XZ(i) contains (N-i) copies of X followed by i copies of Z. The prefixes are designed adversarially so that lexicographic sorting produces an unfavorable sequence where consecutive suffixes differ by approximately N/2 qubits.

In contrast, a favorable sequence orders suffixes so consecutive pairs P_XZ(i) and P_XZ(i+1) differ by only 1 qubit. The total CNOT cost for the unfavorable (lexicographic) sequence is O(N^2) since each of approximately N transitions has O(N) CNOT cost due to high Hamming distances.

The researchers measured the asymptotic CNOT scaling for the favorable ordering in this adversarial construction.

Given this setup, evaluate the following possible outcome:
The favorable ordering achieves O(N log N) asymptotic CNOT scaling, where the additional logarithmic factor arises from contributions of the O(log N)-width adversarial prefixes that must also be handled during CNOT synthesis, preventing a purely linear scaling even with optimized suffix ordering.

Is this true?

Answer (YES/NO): YES